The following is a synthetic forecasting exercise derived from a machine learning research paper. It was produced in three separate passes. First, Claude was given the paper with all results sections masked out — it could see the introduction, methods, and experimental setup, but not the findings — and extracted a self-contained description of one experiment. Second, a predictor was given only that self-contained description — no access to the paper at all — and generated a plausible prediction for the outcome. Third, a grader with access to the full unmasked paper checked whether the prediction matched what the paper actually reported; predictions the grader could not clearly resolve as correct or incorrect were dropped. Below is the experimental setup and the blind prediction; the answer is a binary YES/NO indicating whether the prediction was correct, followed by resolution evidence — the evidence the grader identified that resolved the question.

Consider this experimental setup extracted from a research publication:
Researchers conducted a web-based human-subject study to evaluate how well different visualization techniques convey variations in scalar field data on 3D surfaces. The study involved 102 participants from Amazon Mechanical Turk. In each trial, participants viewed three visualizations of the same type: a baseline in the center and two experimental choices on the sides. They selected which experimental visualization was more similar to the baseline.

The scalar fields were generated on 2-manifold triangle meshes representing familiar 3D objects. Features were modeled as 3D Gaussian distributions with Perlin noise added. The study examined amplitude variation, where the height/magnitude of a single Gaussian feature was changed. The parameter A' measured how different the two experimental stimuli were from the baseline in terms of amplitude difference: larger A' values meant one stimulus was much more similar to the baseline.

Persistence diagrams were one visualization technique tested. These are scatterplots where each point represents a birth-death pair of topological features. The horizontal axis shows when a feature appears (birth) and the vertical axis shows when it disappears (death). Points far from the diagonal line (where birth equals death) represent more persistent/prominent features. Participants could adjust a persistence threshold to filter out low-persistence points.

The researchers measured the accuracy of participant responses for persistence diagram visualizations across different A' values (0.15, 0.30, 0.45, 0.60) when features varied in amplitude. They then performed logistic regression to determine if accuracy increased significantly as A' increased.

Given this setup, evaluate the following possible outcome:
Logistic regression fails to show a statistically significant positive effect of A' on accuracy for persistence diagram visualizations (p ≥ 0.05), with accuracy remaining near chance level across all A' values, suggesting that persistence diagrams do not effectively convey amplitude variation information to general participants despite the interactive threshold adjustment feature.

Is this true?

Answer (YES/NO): NO